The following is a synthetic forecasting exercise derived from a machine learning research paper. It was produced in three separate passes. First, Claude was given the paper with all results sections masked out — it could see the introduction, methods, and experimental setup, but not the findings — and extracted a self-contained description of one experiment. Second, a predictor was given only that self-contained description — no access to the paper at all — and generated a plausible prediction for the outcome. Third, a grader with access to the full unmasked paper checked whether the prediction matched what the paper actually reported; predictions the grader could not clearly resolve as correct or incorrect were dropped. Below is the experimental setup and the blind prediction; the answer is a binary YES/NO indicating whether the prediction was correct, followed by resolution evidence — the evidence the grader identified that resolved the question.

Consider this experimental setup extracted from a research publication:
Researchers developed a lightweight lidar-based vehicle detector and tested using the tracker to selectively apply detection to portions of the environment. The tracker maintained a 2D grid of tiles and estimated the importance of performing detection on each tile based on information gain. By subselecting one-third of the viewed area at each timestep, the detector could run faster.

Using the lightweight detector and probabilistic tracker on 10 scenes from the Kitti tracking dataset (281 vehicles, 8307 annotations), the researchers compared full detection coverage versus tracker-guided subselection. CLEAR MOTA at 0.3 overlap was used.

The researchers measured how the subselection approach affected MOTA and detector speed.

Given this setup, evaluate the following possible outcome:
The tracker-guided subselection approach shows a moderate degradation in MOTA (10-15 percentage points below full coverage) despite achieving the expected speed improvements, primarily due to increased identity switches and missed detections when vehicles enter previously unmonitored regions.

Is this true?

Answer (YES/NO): NO